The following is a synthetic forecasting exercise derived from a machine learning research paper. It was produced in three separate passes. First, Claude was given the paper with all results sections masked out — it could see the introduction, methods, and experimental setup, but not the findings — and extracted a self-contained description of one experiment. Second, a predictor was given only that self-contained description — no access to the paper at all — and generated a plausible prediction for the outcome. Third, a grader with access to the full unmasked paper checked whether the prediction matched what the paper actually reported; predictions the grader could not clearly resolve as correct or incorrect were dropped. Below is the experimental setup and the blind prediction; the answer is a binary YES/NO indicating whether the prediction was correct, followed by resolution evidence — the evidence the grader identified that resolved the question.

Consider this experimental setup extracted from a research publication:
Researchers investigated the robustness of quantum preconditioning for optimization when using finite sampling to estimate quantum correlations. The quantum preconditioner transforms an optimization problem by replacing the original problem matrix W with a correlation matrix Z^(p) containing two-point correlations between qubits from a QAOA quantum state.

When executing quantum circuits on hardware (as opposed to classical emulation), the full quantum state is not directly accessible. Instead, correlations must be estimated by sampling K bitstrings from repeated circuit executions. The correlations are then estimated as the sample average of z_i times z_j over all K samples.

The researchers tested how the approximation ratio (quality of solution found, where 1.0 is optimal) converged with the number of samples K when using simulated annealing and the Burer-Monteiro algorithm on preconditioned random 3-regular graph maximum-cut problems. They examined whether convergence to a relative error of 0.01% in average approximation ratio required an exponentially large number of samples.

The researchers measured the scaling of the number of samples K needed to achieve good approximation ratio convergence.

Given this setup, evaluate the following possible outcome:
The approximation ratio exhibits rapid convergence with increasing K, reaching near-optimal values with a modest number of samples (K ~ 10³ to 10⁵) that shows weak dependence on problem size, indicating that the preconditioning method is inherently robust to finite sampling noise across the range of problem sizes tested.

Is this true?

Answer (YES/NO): YES